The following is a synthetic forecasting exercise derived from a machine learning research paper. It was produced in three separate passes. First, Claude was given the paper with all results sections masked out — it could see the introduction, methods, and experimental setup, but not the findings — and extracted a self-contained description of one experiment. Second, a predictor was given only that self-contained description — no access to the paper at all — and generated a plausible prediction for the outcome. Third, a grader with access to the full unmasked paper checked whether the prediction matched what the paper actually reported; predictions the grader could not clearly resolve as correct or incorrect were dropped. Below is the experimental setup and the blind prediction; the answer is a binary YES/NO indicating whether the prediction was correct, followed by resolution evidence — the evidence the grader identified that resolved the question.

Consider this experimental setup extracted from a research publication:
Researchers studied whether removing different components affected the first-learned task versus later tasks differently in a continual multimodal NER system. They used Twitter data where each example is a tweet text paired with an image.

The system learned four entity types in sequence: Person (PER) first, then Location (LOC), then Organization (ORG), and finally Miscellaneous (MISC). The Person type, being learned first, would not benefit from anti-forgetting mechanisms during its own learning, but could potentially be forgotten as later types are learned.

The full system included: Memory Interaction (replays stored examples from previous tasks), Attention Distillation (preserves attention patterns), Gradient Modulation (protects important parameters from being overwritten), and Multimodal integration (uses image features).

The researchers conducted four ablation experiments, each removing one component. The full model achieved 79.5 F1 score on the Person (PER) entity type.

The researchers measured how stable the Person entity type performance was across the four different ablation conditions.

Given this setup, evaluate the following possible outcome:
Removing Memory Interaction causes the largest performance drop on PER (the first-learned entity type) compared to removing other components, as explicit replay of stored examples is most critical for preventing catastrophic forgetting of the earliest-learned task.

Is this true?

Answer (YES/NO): NO